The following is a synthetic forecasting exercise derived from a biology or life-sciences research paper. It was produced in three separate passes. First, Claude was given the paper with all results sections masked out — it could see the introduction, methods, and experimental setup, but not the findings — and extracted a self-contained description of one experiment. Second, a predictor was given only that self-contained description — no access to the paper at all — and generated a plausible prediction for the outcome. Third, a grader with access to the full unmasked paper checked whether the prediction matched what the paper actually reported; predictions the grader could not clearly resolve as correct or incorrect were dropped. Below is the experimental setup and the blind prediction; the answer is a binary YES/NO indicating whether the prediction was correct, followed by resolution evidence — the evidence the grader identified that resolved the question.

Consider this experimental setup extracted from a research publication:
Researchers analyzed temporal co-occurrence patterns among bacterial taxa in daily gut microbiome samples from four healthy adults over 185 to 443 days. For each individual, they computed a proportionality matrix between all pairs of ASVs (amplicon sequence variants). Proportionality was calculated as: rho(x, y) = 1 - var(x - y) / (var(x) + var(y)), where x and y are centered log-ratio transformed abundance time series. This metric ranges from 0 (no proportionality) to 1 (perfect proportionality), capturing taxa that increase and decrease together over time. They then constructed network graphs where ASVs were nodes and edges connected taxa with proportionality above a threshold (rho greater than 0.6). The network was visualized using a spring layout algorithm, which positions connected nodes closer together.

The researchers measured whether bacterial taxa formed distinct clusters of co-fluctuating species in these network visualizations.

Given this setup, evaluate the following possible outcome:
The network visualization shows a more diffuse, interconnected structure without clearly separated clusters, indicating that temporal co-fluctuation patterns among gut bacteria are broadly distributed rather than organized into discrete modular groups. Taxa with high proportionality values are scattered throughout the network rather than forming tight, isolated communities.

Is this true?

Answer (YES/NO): NO